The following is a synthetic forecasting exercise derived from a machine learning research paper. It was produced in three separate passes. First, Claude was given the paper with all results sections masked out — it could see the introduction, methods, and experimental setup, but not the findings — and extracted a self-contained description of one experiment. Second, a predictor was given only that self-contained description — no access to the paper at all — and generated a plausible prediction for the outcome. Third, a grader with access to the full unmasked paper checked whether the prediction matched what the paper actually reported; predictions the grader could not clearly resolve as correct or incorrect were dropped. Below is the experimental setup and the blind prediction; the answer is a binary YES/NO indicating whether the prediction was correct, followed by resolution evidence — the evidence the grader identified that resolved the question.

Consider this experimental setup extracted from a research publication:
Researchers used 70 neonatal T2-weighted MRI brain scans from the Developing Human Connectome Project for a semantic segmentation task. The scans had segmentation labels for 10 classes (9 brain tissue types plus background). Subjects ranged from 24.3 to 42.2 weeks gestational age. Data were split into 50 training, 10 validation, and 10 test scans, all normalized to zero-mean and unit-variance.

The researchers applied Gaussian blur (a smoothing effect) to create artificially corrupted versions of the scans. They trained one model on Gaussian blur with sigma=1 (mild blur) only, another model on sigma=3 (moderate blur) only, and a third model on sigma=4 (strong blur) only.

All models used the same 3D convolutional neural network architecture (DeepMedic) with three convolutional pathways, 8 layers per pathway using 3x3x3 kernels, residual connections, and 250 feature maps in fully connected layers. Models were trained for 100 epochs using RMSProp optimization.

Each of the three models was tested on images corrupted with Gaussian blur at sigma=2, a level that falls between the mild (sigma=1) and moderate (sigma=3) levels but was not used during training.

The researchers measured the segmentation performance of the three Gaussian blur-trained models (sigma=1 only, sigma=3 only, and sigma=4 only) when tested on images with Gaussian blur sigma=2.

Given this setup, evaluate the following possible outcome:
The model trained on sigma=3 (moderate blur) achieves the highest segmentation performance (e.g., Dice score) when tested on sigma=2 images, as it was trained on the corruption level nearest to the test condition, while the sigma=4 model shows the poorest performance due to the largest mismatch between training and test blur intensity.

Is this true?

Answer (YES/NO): NO